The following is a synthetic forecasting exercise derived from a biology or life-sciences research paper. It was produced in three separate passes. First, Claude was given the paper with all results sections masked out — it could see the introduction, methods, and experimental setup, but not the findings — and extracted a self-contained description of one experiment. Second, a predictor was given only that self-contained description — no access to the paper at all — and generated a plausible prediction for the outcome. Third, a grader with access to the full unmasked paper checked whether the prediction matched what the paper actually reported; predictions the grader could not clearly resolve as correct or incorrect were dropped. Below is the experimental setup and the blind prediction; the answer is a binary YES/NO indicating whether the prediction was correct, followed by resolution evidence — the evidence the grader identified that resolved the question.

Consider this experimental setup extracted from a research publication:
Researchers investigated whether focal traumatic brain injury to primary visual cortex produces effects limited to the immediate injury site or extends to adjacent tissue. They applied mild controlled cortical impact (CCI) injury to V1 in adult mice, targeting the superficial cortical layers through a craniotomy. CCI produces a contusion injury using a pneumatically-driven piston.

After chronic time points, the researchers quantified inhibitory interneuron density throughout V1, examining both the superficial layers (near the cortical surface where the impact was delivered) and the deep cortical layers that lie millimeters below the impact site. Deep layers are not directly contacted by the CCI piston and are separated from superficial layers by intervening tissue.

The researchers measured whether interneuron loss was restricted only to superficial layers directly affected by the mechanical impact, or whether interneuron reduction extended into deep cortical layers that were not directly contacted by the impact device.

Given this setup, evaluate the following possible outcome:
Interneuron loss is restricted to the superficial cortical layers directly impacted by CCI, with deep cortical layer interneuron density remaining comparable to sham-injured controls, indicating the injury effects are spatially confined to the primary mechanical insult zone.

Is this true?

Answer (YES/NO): NO